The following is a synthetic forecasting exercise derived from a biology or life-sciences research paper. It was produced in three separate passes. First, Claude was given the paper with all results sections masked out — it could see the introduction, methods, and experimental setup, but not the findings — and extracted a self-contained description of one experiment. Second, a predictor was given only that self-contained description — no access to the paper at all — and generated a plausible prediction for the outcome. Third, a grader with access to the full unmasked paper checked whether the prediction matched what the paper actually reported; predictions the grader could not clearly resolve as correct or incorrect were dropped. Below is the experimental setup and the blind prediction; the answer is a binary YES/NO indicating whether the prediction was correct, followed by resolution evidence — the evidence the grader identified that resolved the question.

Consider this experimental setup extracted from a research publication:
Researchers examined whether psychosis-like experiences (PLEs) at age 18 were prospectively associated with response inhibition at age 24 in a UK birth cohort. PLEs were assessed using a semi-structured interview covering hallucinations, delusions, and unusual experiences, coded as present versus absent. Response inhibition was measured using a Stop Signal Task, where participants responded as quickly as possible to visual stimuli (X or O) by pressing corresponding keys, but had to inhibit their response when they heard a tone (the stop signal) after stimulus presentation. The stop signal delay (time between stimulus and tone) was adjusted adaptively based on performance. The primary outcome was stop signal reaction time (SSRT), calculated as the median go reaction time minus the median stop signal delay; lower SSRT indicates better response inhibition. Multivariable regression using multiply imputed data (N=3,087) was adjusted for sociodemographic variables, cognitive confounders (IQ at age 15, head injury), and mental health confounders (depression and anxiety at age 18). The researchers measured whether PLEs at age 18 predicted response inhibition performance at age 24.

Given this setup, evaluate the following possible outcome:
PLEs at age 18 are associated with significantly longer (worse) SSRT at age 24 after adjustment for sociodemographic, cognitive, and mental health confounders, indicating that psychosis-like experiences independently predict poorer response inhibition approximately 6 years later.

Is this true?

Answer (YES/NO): YES